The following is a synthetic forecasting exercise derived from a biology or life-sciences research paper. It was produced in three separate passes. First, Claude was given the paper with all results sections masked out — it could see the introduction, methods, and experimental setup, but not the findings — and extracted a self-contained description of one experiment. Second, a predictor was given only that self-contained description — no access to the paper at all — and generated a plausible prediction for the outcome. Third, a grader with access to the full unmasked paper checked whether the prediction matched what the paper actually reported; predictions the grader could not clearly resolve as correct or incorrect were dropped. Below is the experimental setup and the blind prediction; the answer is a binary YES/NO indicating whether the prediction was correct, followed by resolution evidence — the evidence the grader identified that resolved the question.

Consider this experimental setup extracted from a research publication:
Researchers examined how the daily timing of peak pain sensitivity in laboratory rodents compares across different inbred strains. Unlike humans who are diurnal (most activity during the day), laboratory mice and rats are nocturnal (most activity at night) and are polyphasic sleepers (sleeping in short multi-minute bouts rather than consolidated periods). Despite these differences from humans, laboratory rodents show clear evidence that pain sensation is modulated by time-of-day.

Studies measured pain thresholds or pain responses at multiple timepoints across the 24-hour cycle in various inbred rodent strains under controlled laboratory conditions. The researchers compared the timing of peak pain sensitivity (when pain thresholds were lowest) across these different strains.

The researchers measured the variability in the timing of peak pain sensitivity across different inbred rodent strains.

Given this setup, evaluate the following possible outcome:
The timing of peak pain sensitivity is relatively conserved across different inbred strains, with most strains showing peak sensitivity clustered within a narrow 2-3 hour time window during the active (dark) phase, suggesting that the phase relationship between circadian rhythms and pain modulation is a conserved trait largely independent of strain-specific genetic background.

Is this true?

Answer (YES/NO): NO